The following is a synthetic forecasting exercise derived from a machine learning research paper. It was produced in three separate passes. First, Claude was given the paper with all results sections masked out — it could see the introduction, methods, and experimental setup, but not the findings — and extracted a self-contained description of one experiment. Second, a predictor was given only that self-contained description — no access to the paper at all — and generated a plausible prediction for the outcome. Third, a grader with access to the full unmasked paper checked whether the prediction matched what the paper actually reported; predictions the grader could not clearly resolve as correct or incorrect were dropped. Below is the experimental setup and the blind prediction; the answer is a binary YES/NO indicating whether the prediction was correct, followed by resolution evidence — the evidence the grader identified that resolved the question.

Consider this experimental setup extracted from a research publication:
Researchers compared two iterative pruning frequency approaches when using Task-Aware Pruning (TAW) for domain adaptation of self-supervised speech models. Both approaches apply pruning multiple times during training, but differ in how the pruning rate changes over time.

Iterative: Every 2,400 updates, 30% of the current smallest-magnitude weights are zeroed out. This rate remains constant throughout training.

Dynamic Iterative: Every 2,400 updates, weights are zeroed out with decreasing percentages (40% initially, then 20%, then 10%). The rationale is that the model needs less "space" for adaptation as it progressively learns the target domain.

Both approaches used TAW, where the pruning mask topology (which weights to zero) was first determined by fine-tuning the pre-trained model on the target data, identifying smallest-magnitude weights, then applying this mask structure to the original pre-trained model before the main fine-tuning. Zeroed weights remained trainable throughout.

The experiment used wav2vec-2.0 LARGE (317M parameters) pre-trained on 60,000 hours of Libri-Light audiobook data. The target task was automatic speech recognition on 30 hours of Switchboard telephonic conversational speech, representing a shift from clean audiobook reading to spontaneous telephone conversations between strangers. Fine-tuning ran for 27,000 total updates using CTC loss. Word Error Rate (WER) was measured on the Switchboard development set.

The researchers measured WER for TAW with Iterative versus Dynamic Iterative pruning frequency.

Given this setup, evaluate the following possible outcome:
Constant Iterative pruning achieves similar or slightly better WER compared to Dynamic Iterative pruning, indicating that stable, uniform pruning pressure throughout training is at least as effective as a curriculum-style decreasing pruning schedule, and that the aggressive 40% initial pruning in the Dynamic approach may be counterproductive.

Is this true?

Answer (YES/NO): YES